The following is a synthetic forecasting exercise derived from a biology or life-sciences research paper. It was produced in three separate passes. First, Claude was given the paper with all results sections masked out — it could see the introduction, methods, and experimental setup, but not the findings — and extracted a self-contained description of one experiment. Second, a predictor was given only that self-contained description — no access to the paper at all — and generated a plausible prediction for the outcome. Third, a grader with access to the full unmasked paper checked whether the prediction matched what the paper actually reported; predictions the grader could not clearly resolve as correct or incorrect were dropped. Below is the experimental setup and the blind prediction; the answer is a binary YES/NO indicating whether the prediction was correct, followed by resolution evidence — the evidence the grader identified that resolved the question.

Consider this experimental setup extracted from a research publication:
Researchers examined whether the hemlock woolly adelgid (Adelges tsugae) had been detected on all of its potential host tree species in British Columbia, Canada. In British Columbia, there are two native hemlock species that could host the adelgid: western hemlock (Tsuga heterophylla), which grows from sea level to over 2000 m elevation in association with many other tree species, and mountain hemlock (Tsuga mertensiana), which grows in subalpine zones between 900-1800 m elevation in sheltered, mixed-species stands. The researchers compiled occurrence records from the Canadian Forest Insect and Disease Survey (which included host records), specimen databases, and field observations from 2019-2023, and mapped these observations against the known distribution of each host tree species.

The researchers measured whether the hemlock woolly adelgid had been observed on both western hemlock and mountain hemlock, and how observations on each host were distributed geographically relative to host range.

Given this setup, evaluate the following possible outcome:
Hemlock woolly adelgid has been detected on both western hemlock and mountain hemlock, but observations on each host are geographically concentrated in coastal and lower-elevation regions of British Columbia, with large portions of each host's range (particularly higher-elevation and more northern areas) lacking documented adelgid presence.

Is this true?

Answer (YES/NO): YES